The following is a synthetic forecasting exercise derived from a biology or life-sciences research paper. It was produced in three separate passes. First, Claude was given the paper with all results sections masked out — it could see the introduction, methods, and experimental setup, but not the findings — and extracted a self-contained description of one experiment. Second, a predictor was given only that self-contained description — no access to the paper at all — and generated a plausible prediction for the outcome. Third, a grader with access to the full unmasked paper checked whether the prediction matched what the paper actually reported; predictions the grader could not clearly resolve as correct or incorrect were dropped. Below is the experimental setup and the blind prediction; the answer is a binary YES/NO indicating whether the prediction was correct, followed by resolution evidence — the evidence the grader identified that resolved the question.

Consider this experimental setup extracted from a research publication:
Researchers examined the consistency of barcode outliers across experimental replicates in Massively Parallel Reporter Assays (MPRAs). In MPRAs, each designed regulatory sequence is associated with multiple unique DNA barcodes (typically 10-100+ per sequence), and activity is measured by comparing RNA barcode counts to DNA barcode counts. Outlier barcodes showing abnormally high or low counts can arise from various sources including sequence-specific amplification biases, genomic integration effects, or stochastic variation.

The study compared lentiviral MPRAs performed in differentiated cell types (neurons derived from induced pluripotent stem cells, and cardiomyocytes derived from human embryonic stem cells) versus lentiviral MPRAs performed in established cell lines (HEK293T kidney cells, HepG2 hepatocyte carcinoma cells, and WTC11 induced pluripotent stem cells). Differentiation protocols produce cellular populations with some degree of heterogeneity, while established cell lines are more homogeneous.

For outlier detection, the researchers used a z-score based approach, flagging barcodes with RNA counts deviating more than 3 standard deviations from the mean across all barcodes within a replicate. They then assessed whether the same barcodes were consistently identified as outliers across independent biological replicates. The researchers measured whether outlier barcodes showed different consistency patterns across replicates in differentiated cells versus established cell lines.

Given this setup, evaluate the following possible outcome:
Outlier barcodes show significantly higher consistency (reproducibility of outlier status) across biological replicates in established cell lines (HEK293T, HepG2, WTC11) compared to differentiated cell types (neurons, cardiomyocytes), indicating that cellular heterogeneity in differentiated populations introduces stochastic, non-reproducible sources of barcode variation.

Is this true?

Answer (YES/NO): NO